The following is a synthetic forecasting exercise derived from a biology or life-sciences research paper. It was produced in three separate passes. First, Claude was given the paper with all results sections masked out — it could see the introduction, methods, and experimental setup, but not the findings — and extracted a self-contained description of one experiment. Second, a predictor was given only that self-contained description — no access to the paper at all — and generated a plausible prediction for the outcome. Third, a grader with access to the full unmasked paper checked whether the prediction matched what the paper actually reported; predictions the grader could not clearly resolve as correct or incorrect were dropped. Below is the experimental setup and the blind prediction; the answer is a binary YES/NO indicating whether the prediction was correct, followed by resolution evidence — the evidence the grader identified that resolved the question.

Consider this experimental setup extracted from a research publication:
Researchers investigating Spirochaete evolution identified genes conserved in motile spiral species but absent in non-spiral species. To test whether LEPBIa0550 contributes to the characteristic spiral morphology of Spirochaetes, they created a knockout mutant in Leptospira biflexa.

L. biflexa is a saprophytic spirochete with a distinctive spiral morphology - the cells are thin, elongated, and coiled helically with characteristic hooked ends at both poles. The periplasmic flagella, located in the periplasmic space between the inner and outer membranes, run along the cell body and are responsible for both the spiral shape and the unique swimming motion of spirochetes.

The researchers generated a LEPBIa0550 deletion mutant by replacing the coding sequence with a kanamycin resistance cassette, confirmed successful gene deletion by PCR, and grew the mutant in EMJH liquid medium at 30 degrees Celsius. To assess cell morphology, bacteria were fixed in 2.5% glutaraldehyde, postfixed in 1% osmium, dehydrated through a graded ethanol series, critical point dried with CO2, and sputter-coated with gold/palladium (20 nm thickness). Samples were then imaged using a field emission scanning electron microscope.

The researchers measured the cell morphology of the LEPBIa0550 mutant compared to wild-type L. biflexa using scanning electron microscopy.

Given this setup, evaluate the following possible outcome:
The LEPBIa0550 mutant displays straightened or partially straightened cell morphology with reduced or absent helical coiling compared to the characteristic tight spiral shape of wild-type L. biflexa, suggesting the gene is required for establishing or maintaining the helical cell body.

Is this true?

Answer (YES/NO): NO